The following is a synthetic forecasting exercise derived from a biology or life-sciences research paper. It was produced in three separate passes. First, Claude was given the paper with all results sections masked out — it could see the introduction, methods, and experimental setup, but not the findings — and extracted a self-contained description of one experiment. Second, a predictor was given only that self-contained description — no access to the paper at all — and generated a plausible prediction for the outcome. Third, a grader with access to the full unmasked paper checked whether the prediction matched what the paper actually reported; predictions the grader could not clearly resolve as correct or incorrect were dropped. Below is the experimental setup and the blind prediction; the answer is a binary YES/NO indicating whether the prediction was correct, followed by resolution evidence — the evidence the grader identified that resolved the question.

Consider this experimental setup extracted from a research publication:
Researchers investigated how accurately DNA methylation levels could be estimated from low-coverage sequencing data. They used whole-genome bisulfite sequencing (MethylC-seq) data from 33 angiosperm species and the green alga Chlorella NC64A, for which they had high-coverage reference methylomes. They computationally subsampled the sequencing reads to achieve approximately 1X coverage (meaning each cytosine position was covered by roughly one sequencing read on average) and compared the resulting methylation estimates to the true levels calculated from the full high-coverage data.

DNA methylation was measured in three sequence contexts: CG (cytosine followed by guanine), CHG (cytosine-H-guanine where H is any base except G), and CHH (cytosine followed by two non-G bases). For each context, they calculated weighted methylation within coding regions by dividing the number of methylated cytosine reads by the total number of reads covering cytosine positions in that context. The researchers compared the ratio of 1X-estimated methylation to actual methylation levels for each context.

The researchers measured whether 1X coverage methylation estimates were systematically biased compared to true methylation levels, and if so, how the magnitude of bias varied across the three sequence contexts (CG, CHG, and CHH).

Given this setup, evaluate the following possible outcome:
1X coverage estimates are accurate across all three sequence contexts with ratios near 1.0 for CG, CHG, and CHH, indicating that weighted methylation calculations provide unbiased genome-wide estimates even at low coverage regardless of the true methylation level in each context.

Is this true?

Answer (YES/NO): NO